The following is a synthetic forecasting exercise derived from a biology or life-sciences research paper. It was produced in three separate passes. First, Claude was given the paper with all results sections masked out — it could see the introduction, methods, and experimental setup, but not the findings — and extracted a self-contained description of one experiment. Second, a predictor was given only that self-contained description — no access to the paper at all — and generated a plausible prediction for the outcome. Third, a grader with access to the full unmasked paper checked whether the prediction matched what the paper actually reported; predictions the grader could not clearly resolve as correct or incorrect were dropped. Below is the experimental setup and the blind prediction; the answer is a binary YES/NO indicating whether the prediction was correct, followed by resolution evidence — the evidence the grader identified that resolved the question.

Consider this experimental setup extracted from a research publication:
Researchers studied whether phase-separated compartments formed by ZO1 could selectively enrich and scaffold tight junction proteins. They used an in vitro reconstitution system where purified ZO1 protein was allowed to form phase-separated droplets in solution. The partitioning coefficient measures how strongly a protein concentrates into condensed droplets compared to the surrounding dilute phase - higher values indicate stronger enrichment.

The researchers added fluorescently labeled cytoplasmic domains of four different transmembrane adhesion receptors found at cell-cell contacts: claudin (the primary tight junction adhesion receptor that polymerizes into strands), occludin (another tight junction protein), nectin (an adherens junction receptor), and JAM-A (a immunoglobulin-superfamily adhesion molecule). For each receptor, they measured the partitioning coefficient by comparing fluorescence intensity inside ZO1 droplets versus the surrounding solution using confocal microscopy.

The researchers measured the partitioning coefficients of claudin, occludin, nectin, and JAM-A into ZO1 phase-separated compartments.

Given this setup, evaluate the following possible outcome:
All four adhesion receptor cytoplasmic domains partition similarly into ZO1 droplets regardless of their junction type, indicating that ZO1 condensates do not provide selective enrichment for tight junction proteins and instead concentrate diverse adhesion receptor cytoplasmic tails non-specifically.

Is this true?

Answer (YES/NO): NO